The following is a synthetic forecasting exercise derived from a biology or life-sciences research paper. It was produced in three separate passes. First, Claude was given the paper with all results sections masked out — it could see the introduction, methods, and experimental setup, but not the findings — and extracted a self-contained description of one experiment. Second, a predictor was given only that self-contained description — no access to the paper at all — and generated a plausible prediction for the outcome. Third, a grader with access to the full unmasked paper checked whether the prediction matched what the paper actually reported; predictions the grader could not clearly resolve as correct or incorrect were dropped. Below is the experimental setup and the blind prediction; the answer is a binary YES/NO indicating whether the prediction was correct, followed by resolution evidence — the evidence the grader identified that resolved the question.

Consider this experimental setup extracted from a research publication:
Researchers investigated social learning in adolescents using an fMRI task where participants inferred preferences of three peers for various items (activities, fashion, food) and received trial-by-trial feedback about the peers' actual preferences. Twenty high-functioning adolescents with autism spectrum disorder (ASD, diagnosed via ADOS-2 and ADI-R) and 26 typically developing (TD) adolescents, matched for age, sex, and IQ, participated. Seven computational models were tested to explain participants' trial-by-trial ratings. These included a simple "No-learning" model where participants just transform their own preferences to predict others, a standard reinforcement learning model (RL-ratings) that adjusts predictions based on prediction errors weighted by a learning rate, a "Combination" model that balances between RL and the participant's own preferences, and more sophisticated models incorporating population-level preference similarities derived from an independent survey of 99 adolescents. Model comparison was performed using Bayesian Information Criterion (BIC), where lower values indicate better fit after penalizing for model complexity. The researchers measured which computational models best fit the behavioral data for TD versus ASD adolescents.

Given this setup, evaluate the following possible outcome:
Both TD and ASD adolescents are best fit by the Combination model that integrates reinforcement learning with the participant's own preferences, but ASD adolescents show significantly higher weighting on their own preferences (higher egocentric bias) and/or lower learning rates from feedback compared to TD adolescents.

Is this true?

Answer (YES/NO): NO